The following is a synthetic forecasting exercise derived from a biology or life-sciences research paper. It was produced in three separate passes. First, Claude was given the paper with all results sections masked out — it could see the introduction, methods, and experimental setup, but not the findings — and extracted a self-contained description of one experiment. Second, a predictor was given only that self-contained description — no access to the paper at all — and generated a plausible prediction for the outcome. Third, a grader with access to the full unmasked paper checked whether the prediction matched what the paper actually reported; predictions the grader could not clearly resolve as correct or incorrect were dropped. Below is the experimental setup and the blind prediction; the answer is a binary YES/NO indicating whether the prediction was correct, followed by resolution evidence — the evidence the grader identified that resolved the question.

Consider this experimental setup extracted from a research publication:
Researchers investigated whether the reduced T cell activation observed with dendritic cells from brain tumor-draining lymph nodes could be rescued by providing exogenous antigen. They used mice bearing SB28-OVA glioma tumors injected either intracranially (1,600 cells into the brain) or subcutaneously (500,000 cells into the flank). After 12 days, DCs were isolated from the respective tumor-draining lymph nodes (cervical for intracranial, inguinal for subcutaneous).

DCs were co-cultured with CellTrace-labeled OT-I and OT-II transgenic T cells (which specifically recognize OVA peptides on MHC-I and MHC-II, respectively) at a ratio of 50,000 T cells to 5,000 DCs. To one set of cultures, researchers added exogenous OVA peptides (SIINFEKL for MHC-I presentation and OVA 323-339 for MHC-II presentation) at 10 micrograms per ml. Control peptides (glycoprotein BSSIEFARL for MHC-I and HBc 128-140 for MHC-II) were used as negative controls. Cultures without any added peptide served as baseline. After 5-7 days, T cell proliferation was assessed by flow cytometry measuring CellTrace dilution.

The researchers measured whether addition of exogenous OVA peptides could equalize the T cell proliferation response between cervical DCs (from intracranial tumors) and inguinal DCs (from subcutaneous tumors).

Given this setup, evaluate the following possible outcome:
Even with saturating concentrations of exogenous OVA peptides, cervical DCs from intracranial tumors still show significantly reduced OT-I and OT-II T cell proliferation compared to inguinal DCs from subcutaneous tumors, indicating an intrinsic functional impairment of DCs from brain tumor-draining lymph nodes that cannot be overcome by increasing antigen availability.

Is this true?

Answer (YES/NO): NO